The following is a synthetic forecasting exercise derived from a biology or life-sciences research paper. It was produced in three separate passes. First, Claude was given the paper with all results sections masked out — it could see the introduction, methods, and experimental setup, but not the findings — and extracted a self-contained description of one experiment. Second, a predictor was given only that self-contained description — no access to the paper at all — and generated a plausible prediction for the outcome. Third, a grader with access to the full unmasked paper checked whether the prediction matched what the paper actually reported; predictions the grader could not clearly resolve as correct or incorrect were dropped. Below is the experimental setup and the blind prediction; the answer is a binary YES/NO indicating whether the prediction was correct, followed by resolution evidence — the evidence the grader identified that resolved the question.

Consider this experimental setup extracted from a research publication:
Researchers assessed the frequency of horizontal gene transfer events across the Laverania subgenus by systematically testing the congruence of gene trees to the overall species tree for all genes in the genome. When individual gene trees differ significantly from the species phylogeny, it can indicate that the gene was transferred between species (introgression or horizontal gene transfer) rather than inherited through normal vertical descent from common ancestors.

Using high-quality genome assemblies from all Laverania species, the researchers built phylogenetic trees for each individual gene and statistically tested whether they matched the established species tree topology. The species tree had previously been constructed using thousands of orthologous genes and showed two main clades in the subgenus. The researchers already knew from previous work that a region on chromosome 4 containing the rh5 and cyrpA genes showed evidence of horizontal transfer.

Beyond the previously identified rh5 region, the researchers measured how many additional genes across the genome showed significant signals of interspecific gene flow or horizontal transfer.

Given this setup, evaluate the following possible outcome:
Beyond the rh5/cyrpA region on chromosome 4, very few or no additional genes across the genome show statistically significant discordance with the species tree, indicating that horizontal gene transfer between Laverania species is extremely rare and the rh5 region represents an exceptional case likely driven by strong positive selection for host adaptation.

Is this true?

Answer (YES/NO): YES